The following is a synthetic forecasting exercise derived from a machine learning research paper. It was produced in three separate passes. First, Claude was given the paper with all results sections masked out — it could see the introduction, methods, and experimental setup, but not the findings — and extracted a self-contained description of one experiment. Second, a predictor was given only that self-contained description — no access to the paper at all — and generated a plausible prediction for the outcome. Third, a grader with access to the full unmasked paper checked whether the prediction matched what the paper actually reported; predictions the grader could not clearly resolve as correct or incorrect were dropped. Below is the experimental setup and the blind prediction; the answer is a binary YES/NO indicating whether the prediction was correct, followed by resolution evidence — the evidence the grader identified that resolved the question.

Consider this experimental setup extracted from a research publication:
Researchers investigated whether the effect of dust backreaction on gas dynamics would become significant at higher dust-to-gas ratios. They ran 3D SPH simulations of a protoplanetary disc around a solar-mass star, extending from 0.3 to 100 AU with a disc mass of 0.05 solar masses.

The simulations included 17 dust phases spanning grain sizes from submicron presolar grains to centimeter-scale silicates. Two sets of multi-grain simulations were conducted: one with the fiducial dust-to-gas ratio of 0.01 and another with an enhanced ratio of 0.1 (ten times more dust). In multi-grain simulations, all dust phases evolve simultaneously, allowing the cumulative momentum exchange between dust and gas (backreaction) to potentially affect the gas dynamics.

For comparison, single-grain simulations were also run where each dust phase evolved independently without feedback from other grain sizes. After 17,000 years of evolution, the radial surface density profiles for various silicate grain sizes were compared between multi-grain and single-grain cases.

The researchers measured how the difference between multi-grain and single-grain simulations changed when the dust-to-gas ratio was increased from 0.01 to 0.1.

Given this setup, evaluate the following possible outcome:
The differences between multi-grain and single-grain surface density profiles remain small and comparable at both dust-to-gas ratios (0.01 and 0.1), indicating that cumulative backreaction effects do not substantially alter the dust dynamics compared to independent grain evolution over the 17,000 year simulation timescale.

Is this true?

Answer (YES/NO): NO